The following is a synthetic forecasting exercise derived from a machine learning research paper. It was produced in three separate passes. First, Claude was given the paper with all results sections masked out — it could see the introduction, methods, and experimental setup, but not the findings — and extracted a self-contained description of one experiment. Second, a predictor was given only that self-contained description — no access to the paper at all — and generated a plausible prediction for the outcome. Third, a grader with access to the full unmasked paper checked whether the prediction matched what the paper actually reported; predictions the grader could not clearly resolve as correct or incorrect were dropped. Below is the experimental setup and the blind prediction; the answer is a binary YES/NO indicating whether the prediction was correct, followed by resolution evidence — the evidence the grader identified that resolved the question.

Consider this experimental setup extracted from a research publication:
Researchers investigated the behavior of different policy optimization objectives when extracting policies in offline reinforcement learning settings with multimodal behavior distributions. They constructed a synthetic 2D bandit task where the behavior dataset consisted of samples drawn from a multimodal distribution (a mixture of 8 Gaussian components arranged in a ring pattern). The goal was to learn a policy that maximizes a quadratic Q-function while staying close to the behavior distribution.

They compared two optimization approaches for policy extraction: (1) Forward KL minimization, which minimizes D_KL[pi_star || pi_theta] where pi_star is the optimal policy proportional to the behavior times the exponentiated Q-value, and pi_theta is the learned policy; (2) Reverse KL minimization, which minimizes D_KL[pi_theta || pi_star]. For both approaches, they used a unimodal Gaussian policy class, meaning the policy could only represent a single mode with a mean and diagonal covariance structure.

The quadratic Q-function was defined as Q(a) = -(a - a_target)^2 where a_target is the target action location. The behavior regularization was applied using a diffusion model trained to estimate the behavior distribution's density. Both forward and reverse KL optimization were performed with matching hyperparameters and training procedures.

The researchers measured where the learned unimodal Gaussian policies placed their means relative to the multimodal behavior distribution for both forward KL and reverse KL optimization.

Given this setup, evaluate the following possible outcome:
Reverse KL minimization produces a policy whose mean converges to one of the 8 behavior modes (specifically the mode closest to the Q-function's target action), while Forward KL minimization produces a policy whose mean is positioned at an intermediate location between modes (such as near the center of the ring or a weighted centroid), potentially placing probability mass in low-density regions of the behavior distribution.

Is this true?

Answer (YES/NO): YES